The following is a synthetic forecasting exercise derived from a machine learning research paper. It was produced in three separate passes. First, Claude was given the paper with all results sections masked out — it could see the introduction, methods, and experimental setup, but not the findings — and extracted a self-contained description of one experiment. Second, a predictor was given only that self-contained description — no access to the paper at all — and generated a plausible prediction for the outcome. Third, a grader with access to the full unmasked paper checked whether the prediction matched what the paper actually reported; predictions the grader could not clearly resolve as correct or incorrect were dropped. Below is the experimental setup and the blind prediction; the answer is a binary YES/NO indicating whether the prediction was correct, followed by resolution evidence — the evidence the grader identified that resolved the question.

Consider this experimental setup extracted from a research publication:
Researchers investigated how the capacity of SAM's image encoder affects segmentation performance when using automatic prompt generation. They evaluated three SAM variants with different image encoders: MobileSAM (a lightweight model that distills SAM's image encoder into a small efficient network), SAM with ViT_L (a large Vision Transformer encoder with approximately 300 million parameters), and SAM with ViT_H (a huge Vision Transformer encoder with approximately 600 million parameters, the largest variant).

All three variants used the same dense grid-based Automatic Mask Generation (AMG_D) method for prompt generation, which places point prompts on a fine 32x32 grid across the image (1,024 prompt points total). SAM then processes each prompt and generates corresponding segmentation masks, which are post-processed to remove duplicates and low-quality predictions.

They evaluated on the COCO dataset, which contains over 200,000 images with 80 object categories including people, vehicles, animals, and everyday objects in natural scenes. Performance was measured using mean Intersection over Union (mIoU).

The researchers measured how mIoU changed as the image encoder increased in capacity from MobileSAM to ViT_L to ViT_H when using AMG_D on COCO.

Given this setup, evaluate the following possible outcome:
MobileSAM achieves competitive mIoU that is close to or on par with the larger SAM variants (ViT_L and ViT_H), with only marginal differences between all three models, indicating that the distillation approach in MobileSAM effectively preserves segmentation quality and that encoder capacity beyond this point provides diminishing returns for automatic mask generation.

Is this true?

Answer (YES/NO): NO